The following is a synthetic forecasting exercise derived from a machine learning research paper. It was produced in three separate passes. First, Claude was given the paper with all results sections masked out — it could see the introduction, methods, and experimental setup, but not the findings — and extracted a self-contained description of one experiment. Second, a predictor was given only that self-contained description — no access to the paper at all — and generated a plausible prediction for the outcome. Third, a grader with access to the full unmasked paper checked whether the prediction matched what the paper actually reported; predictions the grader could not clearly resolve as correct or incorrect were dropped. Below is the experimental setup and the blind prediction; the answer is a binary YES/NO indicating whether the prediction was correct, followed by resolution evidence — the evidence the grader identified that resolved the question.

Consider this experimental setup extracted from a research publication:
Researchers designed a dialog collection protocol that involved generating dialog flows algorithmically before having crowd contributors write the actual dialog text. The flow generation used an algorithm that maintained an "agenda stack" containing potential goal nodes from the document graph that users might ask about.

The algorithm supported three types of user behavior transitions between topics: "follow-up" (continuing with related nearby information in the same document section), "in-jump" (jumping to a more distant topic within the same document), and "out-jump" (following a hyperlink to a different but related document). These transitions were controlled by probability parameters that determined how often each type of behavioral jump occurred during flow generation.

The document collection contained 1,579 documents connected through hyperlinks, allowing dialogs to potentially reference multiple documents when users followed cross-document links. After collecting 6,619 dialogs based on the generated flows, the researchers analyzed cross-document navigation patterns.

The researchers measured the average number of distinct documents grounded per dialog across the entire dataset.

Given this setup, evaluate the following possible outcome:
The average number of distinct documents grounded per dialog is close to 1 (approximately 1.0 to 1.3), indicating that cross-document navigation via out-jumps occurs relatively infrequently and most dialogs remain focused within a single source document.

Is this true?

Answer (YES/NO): NO